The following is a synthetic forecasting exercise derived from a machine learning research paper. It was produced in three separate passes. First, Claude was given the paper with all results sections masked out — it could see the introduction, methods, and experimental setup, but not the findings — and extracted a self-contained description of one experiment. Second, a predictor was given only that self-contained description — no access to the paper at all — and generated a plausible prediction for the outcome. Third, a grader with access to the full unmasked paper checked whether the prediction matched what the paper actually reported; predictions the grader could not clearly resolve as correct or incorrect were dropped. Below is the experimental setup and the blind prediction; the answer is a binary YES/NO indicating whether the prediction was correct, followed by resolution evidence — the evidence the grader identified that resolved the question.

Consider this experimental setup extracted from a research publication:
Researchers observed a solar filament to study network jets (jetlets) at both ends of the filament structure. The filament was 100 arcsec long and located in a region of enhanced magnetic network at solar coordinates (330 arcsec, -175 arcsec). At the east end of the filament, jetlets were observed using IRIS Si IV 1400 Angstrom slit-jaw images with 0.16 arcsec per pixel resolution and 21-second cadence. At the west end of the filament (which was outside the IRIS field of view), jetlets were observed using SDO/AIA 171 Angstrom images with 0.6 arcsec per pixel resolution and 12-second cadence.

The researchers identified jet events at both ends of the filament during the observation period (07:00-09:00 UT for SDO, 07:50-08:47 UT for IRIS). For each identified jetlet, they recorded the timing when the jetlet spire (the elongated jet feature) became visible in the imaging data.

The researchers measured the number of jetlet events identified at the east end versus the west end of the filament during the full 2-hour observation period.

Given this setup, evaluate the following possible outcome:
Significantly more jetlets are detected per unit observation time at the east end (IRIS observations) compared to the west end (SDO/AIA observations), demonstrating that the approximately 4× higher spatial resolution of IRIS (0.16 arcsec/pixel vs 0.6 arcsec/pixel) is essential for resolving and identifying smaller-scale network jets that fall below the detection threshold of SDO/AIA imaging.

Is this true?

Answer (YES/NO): NO